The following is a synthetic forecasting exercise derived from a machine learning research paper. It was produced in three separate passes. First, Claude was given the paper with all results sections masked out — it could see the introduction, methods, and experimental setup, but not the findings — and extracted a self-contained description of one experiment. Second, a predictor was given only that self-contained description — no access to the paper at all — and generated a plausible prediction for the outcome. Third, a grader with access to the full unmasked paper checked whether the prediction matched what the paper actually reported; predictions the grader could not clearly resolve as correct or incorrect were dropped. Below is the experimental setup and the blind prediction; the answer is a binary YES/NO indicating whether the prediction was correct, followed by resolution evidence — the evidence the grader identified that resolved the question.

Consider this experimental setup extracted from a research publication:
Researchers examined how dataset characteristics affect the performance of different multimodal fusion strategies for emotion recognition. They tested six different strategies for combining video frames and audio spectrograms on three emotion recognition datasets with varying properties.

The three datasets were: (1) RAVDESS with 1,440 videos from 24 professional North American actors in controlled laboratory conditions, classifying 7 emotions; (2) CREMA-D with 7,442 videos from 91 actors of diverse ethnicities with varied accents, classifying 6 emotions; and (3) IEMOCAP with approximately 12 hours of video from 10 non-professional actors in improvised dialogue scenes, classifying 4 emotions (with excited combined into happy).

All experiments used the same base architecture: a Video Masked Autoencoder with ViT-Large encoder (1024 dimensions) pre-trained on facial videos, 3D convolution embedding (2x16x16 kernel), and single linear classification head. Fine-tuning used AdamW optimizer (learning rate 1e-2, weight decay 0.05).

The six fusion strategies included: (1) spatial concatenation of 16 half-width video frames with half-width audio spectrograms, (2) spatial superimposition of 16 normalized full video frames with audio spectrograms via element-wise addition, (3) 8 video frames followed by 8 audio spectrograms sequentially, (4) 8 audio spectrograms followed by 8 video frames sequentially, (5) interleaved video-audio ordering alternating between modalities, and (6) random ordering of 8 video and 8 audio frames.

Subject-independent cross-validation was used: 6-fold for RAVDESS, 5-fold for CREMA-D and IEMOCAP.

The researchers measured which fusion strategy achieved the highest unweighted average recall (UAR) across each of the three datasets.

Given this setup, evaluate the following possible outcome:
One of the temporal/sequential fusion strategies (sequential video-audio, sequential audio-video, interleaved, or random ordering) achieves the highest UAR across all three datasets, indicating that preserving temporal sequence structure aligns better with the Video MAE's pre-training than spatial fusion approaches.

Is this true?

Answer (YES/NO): YES